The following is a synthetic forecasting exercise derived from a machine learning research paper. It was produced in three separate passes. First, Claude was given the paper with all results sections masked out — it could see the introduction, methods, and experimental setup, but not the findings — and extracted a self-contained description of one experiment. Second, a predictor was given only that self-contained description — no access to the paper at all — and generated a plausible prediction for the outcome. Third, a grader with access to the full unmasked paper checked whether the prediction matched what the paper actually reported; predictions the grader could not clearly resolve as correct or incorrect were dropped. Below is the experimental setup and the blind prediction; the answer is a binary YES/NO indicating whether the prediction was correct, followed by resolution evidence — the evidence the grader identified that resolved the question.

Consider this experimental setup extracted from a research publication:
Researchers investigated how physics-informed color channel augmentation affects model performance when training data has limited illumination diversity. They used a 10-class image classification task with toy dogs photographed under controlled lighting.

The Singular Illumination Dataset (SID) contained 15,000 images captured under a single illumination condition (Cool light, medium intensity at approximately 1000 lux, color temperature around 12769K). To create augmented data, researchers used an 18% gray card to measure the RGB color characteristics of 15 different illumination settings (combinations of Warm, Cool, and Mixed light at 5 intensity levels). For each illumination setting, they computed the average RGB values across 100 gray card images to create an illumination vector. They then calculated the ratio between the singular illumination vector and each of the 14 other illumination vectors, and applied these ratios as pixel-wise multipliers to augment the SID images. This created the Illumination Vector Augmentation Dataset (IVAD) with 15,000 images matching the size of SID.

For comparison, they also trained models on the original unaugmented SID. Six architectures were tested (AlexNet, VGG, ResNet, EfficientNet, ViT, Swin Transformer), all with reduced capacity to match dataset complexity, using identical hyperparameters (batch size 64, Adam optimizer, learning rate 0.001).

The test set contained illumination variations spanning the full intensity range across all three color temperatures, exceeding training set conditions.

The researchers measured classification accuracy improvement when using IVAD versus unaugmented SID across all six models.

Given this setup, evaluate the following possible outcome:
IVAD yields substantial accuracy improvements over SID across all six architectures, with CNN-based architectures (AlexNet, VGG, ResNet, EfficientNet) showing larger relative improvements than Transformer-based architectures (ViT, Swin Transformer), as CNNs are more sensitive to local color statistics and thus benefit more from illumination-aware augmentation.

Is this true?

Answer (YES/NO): NO